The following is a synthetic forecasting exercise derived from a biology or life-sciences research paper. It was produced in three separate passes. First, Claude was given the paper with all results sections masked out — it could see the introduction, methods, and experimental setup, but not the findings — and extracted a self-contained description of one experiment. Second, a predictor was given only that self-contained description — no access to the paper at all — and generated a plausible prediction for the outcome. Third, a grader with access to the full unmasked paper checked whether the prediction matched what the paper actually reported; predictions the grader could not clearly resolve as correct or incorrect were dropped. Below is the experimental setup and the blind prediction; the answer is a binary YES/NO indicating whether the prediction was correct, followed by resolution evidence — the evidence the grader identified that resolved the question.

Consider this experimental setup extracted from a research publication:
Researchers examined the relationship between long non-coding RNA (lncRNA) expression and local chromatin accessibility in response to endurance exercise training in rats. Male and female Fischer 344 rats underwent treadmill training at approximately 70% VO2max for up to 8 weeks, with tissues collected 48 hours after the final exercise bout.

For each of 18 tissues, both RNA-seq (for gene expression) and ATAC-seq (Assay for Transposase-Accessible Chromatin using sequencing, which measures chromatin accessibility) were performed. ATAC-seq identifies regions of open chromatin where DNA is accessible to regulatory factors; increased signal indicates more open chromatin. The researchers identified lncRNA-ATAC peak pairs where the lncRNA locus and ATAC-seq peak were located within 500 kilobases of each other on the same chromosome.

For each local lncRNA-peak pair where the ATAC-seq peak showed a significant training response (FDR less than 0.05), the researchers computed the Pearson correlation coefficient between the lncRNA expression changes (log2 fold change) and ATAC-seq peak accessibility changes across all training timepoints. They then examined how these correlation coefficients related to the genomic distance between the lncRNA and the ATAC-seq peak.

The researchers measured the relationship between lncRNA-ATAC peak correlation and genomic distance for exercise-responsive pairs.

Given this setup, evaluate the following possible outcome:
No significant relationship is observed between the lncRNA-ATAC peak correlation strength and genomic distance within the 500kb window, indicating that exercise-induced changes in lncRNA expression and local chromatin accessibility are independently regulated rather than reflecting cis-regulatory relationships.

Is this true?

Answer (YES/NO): NO